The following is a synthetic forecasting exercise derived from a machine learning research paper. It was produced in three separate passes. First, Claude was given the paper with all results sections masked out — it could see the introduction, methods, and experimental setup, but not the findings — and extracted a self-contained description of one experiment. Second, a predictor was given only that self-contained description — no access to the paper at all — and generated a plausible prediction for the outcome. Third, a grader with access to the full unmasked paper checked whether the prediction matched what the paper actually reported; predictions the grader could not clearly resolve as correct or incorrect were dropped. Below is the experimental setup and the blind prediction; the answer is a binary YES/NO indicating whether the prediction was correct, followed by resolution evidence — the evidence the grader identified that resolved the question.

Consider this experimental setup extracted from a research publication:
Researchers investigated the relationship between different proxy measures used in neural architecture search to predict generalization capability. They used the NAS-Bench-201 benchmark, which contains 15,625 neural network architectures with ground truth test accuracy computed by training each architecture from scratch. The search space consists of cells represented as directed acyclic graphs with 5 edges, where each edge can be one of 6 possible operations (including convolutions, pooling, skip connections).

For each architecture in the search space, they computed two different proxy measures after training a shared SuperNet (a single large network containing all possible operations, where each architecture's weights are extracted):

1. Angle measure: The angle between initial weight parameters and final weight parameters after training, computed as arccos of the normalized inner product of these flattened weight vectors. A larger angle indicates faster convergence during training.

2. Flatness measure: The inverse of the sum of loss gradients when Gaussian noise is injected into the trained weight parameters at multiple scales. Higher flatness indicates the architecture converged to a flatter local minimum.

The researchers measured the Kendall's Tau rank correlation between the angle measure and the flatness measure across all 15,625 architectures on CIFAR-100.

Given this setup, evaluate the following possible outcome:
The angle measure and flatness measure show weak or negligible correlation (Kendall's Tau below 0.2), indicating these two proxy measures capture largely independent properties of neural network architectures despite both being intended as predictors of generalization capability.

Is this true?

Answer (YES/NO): YES